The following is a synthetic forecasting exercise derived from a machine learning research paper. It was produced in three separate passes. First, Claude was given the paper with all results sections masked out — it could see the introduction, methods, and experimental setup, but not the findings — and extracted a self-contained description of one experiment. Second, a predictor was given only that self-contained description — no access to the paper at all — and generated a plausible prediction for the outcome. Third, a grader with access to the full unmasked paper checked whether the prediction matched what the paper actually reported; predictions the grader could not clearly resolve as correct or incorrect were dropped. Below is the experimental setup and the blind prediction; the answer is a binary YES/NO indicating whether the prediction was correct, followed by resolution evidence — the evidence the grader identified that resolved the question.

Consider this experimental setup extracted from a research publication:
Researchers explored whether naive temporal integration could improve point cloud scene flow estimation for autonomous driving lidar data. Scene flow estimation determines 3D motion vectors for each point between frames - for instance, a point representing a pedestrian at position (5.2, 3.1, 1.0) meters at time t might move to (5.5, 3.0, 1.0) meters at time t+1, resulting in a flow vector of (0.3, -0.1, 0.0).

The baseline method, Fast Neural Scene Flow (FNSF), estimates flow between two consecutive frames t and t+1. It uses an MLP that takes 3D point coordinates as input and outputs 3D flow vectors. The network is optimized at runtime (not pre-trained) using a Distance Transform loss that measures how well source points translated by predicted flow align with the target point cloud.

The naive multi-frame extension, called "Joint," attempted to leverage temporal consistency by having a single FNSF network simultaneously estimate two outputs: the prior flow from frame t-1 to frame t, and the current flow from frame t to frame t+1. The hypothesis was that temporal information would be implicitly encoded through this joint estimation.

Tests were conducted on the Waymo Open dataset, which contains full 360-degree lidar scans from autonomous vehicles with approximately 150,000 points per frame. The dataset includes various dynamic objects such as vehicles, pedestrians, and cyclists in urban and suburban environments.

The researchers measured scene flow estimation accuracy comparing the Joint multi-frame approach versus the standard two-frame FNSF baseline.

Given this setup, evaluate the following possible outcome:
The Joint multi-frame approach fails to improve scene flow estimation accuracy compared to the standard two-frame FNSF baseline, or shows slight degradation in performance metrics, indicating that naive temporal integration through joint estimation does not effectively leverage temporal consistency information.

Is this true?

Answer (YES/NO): YES